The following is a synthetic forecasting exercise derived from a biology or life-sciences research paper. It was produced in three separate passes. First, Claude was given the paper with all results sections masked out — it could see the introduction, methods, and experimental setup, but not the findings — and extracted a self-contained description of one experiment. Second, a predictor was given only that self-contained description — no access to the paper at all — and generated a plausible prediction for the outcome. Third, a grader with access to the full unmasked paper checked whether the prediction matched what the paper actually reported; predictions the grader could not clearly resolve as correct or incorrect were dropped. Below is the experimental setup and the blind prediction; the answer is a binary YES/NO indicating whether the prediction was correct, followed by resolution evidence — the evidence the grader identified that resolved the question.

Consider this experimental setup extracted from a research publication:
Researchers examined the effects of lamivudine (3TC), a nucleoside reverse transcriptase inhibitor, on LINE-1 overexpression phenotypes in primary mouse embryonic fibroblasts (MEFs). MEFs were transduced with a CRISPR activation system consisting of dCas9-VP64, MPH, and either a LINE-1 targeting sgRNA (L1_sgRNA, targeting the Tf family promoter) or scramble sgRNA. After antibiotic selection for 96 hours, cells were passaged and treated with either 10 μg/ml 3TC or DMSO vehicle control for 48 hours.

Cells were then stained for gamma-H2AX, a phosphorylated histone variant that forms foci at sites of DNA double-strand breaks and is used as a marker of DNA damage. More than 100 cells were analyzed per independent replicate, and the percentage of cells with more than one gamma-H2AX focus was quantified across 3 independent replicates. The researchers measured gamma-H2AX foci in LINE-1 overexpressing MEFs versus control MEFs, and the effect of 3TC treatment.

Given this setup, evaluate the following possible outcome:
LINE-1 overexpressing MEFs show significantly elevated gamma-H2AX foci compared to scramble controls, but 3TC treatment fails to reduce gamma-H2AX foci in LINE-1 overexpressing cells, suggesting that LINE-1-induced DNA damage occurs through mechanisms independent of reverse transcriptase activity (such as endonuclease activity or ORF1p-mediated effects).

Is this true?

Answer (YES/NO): NO